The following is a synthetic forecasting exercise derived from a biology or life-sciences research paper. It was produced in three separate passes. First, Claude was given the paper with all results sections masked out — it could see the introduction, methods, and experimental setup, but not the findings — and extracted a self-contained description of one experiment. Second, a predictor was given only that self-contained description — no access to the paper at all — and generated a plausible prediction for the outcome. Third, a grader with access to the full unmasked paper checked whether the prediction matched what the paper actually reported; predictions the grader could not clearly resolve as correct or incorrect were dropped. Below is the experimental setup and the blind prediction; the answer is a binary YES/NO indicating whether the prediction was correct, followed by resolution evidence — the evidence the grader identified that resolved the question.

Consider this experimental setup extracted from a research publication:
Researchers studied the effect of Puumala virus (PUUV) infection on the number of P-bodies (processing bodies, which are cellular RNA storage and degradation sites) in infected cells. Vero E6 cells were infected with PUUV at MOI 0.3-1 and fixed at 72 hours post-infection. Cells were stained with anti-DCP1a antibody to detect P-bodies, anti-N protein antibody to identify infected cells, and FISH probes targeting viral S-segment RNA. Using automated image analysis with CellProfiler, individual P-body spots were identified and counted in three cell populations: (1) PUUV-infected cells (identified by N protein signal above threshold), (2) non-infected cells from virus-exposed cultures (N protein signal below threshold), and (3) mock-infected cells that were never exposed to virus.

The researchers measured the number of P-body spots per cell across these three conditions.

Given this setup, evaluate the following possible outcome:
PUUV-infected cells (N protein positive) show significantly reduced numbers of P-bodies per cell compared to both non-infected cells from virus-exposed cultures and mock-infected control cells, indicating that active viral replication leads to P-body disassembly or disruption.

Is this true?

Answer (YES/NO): NO